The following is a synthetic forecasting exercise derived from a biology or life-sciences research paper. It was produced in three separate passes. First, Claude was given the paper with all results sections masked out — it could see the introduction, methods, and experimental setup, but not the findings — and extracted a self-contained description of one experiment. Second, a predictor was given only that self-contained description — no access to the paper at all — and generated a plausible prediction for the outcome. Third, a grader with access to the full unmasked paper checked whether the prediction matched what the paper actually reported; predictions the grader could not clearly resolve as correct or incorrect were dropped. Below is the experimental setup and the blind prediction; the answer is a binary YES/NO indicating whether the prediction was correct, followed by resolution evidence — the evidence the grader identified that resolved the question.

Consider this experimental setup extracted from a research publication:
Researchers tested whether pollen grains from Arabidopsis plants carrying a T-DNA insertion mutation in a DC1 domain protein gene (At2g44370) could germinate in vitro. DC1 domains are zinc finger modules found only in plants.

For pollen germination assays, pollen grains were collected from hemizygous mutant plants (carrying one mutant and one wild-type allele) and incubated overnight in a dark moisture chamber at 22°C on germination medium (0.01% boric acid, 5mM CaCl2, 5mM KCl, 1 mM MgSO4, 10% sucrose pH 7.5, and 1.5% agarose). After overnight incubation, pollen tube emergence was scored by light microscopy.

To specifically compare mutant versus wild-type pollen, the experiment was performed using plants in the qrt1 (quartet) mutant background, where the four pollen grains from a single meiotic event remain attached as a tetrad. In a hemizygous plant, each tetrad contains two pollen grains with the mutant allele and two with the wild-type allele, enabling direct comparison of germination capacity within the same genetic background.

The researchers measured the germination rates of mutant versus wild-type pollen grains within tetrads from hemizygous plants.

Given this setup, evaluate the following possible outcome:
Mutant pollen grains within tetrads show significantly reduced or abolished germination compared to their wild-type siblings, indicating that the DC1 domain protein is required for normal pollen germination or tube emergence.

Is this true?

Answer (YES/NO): YES